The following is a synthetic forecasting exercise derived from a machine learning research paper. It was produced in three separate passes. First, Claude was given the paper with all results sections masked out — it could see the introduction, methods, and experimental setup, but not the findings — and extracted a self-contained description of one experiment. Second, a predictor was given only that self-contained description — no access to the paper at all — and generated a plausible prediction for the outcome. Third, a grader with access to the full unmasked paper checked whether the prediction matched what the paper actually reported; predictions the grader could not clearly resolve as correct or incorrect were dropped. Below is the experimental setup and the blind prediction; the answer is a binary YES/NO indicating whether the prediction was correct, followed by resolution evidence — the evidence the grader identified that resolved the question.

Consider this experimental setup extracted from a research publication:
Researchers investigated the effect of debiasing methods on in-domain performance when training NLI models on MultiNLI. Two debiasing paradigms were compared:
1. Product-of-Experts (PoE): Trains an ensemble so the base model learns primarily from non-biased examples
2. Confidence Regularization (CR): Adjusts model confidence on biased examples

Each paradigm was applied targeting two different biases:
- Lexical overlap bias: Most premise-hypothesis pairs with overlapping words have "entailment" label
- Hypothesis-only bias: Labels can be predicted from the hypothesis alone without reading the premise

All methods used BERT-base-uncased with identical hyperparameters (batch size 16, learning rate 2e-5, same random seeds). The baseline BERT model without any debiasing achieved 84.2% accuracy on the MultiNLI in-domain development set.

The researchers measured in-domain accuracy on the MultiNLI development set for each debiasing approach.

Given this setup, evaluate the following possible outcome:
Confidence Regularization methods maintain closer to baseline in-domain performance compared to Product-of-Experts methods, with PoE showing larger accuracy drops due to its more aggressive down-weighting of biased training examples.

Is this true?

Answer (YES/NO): YES